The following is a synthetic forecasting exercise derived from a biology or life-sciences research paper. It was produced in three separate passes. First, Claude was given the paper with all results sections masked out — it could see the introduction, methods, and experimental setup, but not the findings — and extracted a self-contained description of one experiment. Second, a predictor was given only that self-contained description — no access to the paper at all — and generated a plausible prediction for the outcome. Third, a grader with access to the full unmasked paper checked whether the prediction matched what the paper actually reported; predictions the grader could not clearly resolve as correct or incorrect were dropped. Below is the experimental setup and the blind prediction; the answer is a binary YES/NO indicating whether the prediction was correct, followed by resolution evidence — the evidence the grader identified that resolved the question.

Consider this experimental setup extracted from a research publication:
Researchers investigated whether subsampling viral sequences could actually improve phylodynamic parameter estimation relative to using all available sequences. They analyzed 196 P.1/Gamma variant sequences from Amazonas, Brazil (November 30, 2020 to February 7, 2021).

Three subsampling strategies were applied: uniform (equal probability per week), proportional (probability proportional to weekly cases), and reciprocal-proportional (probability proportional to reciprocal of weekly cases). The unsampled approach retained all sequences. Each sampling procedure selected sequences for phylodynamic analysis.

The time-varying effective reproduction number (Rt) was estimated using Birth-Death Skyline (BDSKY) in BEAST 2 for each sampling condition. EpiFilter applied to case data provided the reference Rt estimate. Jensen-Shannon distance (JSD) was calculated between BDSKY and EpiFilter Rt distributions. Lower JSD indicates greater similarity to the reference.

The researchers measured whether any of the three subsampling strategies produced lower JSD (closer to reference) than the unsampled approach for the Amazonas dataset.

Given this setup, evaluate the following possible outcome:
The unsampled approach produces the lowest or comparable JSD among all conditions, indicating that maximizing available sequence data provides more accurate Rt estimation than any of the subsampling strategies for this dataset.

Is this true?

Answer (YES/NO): NO